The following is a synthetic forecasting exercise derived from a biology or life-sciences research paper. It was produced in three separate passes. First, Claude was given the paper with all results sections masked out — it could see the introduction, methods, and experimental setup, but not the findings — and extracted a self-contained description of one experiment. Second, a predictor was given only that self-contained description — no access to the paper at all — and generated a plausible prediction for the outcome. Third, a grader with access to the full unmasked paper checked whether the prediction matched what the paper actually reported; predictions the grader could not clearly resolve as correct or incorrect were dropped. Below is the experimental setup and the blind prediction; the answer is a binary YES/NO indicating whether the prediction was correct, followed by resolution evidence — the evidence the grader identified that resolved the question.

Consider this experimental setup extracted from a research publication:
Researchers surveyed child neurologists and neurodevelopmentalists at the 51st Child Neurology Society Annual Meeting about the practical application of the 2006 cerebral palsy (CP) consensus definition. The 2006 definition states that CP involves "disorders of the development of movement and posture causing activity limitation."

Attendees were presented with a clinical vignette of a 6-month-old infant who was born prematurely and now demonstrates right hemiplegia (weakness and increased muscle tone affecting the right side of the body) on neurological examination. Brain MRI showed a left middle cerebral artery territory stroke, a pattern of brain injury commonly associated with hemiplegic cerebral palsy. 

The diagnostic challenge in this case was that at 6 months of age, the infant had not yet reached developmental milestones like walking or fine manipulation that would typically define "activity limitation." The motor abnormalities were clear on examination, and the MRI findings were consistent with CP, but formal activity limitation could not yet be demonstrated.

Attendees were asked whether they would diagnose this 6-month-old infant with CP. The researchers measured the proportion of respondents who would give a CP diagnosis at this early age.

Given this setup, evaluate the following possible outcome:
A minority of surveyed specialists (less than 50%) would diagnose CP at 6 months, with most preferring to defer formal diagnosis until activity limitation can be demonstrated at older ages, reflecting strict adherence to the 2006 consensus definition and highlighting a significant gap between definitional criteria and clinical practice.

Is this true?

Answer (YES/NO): NO